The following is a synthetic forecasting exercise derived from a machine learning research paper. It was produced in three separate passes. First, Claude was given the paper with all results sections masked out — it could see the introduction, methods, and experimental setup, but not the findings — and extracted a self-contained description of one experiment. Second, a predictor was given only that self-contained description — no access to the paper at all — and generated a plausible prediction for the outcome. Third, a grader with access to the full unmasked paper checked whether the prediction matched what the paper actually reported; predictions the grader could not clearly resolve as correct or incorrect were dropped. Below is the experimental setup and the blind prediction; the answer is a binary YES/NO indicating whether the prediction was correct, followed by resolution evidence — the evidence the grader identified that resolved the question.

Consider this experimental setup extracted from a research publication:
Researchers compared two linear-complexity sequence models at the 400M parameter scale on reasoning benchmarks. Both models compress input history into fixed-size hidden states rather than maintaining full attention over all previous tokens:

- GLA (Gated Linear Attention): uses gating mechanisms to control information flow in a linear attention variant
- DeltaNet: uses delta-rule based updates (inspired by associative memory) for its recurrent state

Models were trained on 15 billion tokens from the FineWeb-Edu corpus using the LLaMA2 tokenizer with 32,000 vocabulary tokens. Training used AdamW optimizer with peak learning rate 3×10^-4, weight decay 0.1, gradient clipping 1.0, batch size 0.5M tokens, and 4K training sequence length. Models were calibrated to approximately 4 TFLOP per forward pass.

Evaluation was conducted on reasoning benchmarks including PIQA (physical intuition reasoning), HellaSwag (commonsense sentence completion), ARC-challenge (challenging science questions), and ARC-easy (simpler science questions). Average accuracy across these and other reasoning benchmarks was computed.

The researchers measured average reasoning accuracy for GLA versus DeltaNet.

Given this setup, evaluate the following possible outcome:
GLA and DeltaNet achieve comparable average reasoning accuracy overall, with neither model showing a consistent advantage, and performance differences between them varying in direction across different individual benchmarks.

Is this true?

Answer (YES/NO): YES